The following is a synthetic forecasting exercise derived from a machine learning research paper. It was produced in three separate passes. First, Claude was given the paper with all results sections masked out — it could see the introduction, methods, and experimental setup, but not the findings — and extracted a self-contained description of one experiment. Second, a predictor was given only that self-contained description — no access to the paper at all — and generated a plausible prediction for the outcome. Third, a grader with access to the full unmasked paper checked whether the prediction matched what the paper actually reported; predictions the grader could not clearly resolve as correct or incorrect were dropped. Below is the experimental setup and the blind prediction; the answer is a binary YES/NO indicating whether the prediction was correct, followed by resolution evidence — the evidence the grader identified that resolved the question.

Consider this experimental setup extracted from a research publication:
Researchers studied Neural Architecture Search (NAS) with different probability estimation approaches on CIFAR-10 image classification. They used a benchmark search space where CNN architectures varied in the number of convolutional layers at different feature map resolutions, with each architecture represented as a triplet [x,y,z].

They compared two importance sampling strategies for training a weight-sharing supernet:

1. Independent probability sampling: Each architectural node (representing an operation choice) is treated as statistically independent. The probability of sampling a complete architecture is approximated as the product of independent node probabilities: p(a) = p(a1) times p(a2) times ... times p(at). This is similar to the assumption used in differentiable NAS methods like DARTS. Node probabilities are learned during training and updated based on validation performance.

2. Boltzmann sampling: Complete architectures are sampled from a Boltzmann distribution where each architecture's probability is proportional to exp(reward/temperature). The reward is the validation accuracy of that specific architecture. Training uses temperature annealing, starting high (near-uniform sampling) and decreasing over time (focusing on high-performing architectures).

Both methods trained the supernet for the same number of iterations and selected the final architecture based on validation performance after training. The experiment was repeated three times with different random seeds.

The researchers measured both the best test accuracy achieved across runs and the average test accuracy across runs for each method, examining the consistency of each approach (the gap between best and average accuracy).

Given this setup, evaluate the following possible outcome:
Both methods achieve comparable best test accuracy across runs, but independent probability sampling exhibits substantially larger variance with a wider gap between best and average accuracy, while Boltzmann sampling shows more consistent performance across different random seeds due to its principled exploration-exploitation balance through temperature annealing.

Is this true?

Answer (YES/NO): NO